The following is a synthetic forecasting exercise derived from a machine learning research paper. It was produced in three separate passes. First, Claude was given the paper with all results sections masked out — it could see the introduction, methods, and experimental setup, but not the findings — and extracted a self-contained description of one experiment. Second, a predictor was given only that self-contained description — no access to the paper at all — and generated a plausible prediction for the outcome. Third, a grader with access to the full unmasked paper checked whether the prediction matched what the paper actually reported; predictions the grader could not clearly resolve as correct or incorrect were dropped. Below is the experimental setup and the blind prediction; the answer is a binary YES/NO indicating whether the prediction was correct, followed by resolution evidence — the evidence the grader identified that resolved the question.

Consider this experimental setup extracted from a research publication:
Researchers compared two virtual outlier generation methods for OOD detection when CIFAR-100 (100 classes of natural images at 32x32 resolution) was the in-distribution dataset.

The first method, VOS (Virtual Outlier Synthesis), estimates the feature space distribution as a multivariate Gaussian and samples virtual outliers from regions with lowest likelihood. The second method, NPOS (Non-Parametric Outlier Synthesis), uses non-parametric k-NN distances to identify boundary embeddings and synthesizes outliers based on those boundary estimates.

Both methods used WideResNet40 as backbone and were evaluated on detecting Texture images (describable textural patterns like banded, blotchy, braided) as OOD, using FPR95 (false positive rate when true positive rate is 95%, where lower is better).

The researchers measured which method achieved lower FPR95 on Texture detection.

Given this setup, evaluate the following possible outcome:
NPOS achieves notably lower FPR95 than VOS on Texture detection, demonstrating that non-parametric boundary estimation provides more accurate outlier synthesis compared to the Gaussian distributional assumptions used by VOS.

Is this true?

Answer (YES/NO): YES